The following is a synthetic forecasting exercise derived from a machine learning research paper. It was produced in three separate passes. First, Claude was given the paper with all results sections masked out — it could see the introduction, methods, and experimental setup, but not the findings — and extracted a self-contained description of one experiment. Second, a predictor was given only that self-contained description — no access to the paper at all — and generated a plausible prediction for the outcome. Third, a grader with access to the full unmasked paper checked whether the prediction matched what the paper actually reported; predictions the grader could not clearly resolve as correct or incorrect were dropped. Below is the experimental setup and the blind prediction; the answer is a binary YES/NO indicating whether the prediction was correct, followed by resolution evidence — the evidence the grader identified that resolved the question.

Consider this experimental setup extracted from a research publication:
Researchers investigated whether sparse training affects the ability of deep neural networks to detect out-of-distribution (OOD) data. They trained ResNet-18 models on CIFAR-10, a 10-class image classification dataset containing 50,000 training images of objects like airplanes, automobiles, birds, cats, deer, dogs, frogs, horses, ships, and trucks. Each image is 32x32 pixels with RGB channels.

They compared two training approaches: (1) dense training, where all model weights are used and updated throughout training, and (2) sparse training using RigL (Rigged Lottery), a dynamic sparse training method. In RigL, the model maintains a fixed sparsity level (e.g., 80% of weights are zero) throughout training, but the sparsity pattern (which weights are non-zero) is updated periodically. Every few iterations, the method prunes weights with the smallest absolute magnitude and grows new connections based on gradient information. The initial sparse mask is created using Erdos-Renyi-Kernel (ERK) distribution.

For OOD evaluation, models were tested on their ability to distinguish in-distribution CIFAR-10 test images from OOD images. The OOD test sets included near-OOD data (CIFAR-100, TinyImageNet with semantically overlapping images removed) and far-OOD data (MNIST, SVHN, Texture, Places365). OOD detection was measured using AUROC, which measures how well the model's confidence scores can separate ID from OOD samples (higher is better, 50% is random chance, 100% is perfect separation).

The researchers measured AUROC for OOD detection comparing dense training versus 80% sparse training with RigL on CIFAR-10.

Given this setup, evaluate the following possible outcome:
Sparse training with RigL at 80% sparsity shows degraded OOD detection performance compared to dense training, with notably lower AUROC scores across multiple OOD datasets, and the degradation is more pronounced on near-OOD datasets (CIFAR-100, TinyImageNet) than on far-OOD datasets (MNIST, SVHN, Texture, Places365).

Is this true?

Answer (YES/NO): NO